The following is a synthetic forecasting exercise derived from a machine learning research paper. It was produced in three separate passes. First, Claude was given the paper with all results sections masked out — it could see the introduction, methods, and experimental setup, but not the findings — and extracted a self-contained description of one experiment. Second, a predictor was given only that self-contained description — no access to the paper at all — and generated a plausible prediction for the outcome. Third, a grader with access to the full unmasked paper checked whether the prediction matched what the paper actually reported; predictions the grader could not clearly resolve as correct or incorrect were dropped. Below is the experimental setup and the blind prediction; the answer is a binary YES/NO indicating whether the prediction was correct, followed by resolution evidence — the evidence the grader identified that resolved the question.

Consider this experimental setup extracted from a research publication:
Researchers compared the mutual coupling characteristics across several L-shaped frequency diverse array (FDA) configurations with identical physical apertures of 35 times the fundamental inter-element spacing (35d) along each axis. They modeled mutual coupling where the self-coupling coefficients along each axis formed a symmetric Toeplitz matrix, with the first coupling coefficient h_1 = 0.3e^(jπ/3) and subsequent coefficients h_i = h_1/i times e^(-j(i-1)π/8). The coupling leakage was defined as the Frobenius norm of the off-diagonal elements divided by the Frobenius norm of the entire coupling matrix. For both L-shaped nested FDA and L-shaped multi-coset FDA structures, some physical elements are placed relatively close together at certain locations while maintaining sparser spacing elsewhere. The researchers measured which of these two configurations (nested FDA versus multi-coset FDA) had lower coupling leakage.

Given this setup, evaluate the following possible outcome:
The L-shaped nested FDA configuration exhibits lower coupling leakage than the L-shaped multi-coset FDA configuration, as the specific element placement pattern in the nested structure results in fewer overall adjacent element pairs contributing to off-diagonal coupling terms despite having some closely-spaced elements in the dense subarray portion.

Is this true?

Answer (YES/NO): NO